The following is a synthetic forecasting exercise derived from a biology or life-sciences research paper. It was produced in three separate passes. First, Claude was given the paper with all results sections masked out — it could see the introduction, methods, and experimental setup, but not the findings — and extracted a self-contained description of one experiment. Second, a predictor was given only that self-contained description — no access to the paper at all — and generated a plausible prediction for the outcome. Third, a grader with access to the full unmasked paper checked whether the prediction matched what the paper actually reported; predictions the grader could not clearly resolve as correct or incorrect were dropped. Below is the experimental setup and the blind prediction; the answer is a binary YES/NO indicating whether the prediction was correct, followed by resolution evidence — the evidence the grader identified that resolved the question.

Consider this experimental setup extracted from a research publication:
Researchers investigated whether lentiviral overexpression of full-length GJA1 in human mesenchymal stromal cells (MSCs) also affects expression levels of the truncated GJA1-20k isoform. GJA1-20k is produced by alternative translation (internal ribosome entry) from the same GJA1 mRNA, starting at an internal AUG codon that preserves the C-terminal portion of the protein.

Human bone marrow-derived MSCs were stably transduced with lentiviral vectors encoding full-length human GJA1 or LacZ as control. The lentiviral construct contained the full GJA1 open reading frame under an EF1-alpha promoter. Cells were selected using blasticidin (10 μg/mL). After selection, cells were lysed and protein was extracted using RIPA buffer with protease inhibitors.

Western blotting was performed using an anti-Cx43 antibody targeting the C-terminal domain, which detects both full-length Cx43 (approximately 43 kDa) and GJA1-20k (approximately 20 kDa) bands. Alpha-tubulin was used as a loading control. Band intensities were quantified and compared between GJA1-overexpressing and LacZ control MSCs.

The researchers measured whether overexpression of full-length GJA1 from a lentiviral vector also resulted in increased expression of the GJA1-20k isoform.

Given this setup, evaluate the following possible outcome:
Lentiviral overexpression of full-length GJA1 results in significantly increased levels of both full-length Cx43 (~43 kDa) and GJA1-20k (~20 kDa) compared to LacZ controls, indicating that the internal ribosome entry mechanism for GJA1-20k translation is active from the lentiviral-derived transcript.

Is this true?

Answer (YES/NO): YES